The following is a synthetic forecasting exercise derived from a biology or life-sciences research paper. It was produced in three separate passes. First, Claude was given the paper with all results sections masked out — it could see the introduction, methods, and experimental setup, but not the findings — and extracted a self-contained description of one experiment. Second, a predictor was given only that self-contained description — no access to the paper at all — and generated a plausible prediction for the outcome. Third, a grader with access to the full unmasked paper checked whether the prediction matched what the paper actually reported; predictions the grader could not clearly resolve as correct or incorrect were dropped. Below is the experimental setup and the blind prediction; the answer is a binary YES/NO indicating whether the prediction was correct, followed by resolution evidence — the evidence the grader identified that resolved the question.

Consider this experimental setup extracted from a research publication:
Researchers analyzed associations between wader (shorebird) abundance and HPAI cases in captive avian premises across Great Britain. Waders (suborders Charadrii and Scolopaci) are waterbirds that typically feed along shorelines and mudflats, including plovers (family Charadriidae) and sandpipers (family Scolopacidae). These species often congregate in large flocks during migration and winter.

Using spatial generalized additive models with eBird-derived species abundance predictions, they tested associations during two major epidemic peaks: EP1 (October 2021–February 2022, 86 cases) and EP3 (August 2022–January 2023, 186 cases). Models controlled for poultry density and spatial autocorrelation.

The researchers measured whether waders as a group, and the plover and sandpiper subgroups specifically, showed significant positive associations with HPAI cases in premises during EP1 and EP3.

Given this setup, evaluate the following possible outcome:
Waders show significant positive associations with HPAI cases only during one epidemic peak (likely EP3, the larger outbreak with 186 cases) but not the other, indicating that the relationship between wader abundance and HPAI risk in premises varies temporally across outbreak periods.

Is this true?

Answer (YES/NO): NO